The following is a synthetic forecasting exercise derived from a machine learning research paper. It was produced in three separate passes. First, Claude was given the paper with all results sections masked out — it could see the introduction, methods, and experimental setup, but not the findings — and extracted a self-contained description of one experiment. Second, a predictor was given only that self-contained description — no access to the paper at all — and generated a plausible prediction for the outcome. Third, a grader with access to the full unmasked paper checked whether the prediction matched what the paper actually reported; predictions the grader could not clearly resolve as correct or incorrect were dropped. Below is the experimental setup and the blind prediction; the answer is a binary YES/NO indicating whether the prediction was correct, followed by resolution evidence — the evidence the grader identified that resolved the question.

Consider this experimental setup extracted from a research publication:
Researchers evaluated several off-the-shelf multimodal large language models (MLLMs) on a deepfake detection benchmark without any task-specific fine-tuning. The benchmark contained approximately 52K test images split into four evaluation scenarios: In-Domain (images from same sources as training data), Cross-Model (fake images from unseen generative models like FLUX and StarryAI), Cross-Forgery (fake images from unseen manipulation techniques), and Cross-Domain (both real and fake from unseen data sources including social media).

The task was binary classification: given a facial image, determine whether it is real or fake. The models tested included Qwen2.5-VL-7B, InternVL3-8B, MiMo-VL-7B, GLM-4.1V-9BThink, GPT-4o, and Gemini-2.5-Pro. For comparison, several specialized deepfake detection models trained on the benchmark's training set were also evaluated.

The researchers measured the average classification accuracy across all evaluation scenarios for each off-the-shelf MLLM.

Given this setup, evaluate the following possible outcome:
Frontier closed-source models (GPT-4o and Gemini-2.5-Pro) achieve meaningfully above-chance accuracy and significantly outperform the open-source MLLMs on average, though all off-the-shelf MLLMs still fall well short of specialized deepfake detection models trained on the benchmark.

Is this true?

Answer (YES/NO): NO